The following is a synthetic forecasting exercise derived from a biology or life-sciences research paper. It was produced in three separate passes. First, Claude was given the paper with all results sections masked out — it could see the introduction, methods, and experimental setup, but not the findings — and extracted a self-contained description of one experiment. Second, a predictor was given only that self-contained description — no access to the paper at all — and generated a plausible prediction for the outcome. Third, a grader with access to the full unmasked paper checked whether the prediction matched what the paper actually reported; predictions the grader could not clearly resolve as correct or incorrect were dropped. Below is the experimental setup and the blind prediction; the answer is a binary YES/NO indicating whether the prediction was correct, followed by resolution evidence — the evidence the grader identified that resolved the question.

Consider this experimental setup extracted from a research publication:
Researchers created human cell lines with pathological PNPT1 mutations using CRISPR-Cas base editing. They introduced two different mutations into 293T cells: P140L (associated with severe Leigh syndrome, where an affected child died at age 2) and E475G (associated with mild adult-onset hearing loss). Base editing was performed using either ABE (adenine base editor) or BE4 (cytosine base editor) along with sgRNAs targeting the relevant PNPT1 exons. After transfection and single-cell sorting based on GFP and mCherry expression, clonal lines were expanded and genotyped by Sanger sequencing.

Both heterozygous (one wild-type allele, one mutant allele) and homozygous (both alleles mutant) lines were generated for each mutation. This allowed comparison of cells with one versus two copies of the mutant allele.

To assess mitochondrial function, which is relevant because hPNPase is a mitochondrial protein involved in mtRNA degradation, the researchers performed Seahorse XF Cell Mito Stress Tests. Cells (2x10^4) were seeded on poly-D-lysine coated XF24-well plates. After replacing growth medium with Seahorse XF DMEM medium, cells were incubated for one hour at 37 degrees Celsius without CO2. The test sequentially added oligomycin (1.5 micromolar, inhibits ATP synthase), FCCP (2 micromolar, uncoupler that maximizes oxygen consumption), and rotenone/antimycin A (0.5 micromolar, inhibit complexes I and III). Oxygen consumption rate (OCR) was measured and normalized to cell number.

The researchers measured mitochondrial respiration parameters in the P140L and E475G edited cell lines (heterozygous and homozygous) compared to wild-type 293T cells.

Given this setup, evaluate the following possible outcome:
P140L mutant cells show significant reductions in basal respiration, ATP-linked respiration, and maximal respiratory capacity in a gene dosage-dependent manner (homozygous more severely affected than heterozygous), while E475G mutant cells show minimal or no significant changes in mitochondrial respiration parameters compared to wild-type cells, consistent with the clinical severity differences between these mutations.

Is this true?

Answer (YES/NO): NO